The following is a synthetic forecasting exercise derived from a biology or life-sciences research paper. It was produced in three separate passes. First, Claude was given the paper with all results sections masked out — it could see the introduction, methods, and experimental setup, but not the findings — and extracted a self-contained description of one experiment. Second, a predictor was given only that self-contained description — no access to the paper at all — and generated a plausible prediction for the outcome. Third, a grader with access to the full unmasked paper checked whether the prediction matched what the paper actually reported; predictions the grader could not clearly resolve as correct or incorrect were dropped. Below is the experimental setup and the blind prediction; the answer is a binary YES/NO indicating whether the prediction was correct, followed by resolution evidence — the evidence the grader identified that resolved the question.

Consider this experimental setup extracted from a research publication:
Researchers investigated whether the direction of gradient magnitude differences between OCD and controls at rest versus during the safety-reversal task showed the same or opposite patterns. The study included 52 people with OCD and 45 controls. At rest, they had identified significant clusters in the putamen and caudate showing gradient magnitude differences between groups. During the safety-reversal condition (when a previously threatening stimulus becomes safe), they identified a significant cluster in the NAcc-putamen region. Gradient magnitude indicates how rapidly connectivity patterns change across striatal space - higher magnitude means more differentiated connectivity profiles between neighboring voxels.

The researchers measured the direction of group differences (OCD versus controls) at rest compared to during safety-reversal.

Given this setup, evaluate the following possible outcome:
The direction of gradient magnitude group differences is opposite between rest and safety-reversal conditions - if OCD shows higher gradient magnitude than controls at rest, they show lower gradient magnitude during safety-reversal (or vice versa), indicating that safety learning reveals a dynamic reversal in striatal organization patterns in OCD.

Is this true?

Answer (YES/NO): NO